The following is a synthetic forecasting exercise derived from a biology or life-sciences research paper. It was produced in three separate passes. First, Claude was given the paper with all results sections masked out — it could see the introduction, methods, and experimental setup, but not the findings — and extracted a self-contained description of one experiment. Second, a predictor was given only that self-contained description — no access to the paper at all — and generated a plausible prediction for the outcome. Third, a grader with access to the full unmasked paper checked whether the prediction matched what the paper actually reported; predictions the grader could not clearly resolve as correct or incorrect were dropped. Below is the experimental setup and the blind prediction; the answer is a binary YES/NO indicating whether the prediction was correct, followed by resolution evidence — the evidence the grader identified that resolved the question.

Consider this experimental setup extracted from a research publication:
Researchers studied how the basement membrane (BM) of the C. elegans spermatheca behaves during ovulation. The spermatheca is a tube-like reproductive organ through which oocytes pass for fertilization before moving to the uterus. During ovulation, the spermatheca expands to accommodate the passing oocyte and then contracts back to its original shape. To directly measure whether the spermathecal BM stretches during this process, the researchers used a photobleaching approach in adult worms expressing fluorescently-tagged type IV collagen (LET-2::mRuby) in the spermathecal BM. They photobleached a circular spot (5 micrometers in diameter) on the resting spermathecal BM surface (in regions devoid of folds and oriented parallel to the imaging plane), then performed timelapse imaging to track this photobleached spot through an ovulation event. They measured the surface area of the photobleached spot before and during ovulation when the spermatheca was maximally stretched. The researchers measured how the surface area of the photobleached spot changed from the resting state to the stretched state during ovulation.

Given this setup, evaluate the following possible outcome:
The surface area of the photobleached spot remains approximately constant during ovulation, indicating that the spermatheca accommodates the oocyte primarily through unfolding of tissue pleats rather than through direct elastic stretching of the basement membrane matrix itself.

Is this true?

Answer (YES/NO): NO